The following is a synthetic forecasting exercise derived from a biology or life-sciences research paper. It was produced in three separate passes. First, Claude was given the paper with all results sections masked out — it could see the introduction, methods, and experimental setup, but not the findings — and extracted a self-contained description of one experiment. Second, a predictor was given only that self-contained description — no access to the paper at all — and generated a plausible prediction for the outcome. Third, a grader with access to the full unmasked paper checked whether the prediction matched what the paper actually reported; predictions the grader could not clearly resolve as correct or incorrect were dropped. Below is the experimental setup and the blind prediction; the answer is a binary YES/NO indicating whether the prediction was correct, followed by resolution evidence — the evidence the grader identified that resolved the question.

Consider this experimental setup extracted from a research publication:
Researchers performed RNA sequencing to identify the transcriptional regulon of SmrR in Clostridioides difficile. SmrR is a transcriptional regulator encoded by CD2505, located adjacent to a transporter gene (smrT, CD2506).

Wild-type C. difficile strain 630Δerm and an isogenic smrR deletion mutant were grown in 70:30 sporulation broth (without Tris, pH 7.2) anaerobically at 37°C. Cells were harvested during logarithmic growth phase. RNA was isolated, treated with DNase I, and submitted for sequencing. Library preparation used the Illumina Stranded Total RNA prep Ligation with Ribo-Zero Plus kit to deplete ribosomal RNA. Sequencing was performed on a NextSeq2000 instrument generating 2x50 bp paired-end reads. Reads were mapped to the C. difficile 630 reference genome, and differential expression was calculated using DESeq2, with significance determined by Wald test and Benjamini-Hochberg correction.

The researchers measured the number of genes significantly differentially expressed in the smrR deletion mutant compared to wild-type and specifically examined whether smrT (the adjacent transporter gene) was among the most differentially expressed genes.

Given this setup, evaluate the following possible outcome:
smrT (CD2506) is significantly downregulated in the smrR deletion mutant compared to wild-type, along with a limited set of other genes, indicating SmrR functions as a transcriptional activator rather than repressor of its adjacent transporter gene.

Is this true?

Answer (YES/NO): NO